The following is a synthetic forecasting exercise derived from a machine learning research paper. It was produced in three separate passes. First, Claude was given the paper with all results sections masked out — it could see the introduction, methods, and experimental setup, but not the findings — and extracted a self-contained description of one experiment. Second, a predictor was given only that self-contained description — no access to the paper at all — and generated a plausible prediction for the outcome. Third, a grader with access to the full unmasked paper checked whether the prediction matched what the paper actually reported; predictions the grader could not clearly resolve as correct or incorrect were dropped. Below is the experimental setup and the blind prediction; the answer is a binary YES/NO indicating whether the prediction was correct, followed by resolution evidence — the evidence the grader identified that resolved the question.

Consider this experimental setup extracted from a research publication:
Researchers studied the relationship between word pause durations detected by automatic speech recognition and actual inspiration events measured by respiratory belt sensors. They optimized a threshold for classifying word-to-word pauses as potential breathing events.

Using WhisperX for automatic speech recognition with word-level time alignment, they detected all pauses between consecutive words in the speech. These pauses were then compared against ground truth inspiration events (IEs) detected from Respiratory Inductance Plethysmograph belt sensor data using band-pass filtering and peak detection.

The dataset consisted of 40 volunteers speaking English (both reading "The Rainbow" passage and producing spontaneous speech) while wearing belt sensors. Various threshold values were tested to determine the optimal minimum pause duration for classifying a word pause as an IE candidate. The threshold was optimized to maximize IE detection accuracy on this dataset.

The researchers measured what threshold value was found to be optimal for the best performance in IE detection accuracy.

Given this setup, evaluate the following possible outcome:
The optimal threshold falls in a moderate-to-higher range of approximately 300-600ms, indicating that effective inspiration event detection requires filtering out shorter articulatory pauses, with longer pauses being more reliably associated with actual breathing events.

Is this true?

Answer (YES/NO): NO